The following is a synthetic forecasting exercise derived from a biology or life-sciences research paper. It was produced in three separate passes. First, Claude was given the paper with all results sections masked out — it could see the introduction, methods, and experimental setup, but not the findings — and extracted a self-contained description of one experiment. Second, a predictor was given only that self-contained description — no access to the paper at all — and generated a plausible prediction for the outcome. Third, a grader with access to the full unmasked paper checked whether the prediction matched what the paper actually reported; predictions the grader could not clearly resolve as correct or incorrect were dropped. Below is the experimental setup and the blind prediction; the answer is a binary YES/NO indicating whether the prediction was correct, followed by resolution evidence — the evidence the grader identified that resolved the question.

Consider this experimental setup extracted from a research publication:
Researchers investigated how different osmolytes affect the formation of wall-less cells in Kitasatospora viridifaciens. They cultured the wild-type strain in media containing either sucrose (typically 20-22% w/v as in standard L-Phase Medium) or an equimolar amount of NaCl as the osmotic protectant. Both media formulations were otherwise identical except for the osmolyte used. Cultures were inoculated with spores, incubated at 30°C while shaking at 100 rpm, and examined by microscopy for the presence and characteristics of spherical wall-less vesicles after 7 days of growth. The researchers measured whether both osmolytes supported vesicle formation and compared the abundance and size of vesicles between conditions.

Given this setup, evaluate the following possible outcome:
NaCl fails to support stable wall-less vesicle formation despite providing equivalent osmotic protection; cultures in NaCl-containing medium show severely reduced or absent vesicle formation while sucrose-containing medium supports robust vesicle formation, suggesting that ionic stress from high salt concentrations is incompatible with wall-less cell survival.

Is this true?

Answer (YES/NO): NO